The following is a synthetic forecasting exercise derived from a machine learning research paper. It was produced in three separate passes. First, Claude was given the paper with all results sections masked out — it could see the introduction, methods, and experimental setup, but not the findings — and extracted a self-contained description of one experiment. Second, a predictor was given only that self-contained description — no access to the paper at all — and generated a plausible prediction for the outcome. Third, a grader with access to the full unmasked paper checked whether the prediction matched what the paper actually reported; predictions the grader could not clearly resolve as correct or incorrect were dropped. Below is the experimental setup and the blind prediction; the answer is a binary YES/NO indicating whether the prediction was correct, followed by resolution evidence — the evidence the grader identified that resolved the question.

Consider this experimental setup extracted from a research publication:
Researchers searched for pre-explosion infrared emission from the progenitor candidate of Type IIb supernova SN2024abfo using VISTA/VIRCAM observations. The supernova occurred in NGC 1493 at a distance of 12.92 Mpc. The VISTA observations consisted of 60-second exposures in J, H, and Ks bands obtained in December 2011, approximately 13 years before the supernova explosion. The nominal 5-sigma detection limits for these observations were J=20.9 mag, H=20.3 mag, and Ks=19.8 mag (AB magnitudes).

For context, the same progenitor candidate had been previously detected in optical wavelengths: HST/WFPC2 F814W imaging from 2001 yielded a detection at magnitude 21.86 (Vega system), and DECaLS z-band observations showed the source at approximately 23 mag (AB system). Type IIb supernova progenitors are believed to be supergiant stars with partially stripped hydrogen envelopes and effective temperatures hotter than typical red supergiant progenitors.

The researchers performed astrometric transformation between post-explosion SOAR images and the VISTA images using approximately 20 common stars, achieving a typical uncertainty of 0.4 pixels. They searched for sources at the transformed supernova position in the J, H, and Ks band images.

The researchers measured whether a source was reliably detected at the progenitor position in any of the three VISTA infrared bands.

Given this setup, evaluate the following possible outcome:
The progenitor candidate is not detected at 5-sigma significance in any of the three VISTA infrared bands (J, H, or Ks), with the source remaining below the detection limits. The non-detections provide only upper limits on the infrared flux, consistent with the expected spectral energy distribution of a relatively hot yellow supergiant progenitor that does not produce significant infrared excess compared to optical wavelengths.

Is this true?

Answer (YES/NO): YES